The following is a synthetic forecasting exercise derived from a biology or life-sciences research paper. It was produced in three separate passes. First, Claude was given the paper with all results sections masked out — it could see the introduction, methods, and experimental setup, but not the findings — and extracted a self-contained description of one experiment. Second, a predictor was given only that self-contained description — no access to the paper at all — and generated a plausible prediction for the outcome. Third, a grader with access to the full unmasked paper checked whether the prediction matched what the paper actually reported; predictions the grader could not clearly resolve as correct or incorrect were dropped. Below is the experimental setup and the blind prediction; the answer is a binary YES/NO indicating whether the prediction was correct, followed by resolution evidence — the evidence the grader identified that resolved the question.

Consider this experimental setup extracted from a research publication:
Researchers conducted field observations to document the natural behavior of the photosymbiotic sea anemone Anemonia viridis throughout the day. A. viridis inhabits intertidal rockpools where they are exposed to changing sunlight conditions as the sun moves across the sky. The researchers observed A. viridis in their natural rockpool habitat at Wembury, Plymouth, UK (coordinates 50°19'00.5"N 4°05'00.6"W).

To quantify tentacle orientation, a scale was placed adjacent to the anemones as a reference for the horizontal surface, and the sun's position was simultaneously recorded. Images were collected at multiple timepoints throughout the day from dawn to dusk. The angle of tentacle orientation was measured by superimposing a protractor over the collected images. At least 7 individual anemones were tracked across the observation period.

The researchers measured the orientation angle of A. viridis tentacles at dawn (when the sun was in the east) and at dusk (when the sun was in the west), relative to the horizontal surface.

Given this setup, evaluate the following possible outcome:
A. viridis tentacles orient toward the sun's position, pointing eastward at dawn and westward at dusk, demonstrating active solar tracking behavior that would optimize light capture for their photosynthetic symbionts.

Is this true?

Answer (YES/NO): NO